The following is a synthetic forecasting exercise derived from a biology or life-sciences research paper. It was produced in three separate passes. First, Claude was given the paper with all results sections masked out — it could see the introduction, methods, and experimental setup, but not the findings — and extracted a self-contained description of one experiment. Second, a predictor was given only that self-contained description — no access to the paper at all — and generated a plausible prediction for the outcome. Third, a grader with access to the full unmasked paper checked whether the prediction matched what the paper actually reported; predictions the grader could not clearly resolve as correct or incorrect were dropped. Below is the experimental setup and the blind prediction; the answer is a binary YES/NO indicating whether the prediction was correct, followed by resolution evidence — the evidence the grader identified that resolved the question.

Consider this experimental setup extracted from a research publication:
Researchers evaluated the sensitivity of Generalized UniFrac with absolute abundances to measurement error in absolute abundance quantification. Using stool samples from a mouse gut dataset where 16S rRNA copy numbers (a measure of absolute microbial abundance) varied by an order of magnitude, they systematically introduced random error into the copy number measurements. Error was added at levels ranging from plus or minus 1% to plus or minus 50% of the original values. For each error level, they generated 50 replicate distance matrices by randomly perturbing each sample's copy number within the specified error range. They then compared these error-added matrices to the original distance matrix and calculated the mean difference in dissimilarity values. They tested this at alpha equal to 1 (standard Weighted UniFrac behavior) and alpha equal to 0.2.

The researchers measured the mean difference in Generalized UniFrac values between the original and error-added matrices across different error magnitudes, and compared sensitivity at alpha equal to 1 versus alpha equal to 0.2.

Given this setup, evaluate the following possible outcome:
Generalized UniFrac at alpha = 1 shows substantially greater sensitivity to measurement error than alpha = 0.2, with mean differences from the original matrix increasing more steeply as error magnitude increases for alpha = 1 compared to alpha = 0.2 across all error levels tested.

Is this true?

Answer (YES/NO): YES